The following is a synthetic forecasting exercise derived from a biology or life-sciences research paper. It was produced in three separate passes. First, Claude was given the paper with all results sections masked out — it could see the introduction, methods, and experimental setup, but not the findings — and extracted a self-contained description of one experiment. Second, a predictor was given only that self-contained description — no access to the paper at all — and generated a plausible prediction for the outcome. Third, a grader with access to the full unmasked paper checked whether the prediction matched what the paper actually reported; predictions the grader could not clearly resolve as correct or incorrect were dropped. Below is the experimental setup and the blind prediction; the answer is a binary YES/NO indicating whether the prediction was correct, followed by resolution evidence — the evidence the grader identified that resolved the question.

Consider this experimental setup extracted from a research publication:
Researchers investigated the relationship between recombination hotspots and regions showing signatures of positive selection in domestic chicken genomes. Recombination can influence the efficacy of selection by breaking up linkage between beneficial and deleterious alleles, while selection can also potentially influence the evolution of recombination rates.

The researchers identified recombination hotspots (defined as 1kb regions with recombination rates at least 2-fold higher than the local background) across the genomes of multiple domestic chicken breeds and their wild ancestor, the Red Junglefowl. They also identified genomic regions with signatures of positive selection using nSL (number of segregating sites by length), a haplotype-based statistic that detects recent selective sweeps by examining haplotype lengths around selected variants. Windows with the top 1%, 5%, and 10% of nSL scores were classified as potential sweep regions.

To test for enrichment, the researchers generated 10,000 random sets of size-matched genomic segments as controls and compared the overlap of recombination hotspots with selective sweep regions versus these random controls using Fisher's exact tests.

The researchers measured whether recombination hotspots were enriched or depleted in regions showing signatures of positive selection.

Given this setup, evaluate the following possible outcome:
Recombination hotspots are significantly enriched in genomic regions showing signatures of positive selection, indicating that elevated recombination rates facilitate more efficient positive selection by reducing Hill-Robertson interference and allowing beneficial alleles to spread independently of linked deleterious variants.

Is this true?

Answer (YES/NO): NO